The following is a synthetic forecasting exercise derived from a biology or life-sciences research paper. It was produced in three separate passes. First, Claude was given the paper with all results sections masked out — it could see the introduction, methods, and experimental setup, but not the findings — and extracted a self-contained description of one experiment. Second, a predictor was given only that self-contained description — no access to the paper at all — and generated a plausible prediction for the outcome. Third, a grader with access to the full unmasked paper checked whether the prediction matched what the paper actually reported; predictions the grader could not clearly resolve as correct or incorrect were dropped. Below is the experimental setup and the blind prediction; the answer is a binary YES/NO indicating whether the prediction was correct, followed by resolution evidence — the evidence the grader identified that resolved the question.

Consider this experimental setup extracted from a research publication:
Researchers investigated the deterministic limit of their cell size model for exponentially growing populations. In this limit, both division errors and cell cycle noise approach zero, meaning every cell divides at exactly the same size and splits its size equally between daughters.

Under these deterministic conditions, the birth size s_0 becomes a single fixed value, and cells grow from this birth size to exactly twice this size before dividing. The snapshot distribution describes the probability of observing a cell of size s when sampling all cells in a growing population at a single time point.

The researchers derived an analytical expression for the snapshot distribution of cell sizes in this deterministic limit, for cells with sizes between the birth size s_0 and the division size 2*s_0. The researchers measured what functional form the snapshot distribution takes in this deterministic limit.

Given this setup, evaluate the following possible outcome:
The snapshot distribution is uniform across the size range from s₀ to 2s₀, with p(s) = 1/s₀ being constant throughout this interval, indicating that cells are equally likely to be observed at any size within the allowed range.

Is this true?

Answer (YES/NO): NO